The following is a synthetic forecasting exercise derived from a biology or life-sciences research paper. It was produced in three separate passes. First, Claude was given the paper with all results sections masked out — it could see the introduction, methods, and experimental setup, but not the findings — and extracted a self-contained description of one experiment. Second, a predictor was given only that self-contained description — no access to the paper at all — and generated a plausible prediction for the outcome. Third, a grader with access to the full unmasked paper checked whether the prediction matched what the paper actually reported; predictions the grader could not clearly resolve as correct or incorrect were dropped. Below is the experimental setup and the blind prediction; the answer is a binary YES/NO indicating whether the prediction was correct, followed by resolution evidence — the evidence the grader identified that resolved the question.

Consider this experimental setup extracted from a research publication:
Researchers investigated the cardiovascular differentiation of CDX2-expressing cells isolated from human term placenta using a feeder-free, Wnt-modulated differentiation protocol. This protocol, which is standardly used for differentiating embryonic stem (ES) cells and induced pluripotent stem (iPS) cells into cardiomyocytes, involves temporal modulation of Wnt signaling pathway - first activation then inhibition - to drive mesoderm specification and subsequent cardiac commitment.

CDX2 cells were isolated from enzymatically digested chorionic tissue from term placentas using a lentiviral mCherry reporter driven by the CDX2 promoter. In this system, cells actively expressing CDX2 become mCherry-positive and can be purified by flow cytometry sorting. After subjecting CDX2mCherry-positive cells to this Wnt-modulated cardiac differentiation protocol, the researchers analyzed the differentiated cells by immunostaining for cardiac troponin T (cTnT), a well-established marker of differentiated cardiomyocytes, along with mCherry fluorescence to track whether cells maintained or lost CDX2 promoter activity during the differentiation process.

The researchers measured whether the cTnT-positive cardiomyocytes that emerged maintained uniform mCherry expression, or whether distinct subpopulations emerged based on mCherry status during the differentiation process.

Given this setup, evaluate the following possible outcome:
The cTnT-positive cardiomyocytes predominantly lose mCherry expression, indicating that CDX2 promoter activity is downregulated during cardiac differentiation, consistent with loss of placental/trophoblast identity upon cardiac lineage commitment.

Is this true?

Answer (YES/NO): NO